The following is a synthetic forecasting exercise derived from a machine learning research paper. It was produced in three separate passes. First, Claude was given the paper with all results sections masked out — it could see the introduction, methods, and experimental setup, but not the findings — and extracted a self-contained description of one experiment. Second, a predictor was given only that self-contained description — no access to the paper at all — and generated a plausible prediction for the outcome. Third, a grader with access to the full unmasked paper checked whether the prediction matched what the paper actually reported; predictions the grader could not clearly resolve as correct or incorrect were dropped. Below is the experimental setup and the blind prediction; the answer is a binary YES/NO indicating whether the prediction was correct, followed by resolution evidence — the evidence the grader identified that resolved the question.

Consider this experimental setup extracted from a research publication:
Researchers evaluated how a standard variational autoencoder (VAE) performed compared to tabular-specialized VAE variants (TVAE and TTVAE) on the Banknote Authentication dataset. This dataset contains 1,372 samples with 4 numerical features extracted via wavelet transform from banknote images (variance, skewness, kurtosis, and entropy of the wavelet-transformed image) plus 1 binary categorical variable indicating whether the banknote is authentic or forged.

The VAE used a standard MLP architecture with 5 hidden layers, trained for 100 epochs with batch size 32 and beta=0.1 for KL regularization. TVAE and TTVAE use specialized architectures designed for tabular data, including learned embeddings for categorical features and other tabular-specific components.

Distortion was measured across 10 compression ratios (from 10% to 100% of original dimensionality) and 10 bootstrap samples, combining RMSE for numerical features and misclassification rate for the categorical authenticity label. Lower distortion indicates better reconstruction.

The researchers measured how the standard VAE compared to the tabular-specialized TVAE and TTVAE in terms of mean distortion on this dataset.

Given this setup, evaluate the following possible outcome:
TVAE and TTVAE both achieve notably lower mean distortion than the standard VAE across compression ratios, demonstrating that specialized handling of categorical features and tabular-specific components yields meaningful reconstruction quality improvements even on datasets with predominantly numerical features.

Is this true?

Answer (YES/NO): YES